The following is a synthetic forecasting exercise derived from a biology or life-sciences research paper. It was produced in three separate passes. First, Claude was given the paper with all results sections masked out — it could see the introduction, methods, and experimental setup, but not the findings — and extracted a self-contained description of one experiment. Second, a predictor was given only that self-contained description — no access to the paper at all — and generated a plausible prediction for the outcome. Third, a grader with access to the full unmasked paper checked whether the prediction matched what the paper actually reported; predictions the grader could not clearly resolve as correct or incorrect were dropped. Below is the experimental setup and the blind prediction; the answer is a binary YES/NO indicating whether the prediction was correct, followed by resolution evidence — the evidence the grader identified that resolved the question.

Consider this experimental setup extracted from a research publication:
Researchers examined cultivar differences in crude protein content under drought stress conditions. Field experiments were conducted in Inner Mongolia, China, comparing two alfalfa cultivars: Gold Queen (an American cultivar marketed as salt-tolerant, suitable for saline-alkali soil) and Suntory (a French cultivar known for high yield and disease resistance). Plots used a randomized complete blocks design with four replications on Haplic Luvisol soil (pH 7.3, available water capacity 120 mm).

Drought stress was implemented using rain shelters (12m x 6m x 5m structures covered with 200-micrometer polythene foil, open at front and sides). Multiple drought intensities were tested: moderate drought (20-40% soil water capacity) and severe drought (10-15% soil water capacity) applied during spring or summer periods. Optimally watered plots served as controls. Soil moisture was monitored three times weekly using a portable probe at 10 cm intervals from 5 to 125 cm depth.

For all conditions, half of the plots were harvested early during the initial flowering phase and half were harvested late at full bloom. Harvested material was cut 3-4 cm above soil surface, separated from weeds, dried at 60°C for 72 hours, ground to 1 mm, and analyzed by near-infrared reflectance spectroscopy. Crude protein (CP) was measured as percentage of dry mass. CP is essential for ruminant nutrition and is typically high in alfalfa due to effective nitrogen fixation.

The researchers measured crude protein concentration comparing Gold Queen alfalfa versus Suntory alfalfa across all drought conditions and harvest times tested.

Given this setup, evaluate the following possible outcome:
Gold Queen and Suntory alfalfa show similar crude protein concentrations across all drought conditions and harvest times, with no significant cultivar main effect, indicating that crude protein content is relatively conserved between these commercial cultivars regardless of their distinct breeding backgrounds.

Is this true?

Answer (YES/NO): NO